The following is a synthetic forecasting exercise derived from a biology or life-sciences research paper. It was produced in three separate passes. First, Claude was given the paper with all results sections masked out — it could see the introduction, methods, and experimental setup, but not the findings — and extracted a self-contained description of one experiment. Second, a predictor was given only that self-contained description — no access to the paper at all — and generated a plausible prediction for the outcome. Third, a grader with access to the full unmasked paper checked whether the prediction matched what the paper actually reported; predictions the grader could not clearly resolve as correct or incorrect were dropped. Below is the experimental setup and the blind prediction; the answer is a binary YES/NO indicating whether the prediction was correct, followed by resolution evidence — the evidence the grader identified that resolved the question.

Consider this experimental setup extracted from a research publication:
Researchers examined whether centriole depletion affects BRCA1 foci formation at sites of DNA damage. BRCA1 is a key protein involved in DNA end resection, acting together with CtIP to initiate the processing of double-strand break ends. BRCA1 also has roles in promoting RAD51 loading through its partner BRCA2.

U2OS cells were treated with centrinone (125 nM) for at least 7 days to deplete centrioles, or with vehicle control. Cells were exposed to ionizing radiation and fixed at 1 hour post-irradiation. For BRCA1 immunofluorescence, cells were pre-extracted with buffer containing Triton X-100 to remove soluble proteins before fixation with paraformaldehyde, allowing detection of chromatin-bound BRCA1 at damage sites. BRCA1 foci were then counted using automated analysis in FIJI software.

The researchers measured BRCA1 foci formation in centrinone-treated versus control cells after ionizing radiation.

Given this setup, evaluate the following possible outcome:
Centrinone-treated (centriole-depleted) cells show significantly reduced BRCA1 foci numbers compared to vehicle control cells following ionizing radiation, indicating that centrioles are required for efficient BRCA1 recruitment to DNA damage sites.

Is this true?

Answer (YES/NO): YES